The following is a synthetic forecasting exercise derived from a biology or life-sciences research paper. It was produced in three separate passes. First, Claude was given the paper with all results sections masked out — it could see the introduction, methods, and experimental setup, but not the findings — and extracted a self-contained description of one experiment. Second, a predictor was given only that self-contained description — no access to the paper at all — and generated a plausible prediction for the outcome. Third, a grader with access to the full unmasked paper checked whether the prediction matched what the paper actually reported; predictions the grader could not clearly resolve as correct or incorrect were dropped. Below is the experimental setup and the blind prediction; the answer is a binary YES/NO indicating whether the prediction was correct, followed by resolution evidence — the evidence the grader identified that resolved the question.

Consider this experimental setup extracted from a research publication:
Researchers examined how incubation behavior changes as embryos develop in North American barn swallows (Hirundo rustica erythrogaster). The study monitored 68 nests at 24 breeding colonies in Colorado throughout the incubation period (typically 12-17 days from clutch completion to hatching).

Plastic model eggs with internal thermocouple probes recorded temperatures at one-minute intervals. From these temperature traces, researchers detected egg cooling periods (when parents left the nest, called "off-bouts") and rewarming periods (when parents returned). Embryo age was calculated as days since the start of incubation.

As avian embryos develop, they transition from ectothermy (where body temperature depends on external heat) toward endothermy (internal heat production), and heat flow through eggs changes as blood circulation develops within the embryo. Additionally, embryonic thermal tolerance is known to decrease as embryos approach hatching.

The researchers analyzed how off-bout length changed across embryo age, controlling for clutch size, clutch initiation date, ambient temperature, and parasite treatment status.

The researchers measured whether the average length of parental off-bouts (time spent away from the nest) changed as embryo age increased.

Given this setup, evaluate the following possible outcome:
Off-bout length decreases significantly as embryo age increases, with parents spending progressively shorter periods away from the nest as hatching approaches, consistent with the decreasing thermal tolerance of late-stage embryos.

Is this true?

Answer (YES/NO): YES